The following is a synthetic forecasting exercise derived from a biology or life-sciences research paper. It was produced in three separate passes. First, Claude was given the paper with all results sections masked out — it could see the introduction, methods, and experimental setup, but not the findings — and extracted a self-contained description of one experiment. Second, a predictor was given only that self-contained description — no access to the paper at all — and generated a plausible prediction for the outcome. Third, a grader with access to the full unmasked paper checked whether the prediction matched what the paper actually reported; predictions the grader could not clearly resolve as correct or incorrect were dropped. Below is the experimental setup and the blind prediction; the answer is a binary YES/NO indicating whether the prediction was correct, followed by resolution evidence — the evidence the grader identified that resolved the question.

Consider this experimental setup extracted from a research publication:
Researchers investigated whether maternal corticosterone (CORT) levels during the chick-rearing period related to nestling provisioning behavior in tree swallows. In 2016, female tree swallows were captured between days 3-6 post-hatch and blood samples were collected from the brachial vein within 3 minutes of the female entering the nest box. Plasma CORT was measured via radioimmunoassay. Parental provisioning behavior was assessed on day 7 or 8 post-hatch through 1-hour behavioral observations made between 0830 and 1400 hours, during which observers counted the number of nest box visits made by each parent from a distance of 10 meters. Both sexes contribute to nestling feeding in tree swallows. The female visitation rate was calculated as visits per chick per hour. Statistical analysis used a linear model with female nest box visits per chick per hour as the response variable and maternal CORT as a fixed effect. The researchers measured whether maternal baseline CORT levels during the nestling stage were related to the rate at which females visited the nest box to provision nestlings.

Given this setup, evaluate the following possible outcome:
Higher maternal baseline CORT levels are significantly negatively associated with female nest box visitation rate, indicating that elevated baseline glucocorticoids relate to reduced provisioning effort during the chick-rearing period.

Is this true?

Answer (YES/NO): NO